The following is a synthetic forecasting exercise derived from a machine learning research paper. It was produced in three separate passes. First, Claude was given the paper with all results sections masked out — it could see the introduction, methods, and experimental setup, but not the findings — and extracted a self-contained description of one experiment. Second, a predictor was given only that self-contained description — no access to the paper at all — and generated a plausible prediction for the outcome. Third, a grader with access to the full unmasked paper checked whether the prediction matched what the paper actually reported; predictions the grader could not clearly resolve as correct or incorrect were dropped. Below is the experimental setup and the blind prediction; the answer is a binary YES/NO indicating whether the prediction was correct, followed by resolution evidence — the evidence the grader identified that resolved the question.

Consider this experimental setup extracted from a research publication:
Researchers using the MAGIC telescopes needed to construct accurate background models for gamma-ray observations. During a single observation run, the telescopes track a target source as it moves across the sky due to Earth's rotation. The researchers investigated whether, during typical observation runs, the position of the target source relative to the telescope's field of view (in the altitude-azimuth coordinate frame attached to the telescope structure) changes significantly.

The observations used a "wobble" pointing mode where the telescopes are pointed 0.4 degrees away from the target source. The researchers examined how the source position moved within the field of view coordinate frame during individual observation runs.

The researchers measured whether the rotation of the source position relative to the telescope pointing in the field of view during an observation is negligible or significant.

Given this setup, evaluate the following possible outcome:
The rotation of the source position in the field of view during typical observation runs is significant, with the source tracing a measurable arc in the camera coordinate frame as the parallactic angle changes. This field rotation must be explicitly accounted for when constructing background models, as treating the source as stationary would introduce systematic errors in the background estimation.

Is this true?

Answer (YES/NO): YES